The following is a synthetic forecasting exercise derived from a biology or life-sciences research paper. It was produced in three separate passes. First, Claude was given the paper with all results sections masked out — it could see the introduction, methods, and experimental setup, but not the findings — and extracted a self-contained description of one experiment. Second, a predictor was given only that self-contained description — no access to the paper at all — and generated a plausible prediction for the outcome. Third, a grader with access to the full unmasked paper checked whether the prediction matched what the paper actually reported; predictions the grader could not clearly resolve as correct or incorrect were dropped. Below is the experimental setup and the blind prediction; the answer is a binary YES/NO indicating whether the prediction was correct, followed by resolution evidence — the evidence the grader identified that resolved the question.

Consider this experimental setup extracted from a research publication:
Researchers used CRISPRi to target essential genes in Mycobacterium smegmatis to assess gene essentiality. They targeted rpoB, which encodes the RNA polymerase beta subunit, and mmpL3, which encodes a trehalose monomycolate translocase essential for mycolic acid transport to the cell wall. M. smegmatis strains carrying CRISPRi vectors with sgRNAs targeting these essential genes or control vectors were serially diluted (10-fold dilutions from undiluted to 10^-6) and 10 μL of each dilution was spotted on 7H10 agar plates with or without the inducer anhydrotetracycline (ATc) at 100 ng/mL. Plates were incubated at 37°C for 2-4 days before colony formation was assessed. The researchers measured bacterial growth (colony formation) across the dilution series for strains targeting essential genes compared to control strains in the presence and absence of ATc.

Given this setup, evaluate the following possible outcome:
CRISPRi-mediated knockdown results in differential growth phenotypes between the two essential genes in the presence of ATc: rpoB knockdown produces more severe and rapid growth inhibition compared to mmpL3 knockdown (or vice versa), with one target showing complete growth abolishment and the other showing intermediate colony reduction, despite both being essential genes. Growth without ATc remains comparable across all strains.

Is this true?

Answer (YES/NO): NO